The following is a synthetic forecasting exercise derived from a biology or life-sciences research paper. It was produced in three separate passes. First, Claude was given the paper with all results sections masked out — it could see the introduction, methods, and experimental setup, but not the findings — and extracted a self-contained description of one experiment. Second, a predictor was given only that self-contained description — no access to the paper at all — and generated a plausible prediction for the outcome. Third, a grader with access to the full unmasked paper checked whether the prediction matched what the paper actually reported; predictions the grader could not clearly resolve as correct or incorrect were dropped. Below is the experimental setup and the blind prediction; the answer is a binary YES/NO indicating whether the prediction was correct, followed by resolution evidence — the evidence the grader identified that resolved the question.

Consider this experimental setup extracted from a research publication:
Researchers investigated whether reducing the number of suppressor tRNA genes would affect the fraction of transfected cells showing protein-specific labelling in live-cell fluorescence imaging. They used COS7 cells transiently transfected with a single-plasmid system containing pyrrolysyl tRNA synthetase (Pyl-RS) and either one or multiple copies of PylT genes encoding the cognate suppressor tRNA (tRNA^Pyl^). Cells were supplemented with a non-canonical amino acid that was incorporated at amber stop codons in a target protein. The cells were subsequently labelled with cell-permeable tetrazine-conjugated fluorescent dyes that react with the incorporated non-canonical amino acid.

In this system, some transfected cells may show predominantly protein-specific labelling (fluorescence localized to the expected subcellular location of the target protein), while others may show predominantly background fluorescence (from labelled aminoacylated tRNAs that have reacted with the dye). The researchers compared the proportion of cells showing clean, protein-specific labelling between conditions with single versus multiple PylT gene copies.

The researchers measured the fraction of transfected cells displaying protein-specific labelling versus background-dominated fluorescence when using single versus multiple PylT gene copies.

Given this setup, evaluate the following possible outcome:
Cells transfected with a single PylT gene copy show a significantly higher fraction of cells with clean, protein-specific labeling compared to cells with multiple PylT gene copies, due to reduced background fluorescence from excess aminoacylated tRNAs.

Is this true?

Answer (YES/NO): YES